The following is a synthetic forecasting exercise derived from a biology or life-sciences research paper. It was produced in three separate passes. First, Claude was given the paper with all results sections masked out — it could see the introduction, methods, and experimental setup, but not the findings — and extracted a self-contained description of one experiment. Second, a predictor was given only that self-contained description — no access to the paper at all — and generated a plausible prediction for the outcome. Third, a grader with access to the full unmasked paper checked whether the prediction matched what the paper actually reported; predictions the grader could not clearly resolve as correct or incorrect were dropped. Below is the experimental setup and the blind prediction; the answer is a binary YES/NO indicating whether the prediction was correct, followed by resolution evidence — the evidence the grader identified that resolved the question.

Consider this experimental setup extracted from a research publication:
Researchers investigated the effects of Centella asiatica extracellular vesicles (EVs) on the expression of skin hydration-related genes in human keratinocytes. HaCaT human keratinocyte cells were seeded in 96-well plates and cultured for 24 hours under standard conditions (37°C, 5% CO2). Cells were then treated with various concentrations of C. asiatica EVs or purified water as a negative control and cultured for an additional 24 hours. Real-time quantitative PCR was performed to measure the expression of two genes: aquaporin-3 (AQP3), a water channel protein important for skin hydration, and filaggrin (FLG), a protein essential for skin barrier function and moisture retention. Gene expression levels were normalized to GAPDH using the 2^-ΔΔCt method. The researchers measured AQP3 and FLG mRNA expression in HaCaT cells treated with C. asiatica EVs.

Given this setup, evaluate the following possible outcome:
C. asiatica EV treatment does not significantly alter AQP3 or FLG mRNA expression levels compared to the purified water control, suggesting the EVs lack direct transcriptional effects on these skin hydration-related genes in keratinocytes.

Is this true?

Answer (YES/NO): NO